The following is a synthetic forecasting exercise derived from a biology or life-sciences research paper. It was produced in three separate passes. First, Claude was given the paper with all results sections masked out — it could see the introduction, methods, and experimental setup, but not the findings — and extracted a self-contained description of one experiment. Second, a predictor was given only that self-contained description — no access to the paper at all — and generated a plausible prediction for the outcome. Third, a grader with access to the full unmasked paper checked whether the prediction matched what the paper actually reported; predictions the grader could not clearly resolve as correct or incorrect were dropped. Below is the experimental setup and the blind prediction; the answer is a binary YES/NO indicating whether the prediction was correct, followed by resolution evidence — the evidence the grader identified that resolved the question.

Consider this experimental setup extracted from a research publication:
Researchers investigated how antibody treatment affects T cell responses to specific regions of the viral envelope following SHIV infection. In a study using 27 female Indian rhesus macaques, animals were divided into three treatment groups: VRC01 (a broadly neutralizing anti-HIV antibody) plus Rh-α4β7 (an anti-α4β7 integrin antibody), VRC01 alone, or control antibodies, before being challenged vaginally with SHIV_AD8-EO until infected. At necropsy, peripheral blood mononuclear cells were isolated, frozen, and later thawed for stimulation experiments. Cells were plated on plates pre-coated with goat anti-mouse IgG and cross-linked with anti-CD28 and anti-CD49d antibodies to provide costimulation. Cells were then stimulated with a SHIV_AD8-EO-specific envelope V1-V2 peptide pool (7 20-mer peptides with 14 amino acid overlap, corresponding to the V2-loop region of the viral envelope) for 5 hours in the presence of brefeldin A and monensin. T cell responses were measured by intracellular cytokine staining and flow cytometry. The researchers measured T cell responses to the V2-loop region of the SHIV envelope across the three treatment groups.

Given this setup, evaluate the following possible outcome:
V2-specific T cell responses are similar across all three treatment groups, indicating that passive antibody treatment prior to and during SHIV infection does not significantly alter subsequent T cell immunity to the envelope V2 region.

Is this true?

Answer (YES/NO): NO